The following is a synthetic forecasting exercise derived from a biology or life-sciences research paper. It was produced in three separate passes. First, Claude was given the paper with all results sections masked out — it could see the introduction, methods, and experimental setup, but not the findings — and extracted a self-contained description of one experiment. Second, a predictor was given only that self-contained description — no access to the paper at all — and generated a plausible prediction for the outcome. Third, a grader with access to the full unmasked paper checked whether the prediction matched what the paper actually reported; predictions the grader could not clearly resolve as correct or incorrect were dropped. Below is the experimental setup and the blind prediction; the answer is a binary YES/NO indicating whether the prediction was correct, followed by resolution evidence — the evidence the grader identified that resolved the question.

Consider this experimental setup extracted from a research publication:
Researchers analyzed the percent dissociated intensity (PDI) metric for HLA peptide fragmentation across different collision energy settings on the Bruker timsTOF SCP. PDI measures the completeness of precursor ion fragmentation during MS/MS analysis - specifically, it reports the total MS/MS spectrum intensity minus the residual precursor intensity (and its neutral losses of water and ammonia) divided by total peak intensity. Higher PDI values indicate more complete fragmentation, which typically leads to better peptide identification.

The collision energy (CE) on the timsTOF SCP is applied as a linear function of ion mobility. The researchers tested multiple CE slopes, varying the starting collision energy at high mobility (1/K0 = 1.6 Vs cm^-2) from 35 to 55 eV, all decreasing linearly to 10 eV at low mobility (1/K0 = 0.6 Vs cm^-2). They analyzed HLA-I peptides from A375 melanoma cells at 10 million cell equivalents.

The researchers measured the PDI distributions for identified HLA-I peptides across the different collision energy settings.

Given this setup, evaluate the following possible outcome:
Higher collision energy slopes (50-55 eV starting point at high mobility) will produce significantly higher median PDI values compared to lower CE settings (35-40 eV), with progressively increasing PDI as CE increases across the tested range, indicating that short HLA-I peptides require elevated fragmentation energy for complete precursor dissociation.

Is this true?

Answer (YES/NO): NO